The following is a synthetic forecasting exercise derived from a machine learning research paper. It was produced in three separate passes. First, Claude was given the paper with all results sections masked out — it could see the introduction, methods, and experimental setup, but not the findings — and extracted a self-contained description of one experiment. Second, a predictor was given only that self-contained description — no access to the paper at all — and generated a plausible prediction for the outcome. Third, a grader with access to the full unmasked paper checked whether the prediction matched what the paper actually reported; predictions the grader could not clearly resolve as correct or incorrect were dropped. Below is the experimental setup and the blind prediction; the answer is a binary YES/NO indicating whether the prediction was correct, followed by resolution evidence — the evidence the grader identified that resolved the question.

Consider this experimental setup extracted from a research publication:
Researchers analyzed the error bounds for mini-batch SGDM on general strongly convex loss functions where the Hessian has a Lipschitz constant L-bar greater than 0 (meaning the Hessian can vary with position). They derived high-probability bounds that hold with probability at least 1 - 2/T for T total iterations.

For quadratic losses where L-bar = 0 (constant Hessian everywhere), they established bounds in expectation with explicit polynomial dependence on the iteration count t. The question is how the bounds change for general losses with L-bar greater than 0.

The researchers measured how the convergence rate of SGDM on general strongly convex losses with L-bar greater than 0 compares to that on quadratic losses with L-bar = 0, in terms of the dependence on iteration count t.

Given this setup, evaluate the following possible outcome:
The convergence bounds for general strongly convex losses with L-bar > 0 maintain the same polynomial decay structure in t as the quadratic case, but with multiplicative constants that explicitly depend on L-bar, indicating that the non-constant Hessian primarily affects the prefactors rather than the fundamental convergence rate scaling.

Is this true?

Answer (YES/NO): NO